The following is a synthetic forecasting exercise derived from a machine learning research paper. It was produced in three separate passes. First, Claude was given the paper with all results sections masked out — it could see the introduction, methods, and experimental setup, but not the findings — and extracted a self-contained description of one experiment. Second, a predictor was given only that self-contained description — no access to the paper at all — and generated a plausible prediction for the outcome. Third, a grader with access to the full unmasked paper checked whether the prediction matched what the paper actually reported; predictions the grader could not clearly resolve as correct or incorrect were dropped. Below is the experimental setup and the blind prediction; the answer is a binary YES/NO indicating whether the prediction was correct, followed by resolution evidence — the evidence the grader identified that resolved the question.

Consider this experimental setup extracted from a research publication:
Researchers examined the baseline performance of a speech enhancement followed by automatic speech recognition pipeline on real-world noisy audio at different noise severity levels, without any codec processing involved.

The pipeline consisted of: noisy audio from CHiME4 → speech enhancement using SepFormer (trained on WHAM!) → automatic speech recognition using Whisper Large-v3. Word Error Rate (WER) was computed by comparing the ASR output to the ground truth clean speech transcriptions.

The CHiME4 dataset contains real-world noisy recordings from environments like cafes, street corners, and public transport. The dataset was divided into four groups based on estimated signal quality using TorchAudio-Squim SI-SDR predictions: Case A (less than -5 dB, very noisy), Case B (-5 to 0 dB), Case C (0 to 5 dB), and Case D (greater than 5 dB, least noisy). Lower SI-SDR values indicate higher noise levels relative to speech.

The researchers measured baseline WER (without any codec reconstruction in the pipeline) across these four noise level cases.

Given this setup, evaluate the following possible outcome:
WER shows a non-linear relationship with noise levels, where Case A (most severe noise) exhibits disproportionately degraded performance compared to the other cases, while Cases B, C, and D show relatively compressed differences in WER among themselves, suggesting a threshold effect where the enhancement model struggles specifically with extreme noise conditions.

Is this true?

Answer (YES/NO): YES